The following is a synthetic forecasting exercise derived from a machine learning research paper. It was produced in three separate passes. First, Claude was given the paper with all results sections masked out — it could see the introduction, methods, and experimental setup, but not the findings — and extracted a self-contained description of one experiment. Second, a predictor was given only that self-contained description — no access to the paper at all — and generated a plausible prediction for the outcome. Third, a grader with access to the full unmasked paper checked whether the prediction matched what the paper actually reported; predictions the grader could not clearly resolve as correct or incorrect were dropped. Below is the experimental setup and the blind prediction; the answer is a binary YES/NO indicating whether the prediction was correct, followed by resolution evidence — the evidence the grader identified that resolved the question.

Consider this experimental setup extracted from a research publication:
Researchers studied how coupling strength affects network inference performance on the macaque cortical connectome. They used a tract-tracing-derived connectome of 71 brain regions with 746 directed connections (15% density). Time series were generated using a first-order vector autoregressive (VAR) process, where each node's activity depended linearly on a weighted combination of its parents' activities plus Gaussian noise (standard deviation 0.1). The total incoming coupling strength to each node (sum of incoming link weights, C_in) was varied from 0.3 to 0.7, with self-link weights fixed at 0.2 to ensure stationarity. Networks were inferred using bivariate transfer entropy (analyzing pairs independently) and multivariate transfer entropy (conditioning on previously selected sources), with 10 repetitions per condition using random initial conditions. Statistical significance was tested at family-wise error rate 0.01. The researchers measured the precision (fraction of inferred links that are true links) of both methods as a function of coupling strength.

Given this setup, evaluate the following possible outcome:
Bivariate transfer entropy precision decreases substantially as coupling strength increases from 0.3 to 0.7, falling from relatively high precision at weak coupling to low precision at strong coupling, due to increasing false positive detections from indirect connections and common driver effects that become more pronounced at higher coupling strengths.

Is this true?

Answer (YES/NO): YES